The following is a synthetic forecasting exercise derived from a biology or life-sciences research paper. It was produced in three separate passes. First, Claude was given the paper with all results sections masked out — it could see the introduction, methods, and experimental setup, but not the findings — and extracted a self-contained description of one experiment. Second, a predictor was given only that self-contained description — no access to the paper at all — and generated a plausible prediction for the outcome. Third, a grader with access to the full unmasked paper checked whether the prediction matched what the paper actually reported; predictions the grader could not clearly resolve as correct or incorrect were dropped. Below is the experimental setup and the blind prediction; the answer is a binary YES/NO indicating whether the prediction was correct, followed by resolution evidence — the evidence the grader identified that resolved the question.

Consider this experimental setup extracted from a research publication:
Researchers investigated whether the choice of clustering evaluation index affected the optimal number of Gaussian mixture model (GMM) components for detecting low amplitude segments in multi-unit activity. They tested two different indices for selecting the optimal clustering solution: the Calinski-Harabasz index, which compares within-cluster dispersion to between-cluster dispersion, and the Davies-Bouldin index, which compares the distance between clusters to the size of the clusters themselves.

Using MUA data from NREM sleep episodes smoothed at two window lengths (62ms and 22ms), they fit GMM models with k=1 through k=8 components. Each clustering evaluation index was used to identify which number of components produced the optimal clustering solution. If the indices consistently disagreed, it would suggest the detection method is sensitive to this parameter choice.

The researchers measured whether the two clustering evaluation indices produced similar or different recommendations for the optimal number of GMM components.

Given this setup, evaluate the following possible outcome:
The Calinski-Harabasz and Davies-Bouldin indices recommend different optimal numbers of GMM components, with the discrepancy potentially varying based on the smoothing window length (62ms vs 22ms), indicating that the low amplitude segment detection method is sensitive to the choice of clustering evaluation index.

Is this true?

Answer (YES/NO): NO